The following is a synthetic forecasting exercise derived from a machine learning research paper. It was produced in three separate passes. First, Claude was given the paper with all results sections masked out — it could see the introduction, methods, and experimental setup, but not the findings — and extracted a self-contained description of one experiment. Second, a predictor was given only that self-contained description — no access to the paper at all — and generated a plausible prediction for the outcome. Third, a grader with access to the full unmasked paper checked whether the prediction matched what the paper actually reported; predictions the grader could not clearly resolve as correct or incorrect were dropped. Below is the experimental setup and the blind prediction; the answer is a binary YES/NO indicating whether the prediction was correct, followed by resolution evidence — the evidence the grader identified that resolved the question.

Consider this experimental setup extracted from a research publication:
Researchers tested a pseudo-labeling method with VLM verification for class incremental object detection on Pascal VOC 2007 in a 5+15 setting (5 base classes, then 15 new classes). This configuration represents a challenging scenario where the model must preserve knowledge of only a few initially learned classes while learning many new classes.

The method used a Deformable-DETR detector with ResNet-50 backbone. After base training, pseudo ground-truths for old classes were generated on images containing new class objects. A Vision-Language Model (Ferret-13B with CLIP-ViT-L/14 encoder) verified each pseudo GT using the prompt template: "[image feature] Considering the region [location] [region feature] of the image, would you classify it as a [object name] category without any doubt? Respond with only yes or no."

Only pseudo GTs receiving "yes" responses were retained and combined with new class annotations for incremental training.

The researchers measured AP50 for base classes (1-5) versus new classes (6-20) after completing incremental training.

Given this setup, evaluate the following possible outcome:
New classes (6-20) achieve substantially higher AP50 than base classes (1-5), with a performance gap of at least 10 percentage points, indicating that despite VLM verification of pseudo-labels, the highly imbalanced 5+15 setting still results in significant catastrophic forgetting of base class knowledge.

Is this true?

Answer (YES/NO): NO